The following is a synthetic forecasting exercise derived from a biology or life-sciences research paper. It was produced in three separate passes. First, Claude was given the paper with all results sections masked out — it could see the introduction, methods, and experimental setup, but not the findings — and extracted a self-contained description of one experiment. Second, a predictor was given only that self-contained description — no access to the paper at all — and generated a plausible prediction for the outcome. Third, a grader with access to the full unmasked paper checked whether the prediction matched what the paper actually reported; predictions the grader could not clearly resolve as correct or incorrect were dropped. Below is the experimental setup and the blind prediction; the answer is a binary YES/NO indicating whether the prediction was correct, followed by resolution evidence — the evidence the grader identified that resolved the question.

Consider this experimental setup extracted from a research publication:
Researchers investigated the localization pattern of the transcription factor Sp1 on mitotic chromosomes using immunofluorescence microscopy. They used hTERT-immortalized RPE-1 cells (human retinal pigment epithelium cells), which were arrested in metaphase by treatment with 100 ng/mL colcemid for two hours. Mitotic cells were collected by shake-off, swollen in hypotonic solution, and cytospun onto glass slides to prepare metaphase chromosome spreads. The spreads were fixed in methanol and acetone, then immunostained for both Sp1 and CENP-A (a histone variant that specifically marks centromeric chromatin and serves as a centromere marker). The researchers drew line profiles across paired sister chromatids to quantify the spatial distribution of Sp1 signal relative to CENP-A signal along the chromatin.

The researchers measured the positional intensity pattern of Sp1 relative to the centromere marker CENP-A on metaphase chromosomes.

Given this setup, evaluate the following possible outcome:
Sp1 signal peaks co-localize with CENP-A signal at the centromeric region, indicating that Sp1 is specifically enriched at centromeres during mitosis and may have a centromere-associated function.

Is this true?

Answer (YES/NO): NO